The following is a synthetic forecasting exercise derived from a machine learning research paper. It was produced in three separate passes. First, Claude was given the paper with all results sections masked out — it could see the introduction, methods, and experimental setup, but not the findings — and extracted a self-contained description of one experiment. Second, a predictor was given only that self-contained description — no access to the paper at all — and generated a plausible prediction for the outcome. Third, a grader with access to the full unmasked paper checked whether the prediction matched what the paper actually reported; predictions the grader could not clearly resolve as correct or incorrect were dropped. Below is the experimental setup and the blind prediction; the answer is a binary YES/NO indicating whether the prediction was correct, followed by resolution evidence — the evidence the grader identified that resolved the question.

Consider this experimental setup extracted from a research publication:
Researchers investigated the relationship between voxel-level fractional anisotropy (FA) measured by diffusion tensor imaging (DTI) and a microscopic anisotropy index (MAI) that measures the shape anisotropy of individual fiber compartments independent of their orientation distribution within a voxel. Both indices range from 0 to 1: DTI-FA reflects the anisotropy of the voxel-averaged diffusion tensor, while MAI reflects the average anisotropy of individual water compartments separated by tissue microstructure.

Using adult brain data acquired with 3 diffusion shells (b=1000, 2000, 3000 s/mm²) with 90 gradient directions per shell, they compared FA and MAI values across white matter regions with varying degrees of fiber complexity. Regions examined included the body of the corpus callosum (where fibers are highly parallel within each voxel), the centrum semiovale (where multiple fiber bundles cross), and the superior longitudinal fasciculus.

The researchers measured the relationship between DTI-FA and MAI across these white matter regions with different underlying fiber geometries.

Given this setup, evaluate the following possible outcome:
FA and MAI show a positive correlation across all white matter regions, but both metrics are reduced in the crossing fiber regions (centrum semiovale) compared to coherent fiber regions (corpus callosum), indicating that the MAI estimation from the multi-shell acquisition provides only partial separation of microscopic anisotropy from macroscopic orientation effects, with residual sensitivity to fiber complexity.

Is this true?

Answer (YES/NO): NO